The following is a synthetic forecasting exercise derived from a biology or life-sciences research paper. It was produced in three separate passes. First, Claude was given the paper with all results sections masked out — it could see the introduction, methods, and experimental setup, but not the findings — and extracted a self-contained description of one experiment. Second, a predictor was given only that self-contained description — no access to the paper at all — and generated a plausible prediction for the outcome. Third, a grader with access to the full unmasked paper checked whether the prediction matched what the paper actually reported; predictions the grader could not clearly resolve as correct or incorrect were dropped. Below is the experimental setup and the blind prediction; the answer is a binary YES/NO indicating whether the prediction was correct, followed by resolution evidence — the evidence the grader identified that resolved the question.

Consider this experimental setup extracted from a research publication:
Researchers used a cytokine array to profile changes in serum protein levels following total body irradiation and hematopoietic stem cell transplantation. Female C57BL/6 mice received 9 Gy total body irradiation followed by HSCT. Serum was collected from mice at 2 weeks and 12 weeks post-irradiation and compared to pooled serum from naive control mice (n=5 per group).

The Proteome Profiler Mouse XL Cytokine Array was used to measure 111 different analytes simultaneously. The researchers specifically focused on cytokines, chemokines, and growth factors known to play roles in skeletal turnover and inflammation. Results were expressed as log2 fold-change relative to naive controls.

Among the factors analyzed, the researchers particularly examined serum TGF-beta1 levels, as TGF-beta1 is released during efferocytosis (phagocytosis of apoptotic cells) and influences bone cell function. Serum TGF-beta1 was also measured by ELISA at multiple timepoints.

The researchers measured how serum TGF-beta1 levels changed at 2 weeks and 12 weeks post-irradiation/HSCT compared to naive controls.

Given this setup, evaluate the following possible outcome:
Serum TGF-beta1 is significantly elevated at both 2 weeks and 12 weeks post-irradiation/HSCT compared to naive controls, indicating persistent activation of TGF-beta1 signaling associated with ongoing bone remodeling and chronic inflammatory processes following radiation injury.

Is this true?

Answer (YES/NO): NO